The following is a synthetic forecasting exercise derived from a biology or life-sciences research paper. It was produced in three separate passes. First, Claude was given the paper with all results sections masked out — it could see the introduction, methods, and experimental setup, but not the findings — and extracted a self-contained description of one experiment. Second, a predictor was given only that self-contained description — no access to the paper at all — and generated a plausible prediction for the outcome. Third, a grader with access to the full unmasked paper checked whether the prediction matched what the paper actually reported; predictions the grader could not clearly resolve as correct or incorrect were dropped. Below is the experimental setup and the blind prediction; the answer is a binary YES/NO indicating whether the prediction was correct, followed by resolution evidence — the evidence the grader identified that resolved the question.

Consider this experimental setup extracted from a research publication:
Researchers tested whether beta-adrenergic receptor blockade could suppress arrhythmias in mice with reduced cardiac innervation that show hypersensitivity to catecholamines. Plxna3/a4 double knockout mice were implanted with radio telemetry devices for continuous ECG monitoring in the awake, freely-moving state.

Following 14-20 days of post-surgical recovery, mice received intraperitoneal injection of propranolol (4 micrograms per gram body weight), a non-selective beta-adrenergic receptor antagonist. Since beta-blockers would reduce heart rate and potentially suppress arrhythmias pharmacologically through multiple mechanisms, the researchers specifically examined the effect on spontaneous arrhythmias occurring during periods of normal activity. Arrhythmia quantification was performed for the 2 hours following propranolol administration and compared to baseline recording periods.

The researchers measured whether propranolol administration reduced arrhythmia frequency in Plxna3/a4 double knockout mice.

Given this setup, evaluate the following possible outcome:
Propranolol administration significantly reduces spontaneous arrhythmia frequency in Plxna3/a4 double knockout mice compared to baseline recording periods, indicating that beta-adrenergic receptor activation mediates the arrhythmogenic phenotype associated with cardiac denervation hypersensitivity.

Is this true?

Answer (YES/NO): YES